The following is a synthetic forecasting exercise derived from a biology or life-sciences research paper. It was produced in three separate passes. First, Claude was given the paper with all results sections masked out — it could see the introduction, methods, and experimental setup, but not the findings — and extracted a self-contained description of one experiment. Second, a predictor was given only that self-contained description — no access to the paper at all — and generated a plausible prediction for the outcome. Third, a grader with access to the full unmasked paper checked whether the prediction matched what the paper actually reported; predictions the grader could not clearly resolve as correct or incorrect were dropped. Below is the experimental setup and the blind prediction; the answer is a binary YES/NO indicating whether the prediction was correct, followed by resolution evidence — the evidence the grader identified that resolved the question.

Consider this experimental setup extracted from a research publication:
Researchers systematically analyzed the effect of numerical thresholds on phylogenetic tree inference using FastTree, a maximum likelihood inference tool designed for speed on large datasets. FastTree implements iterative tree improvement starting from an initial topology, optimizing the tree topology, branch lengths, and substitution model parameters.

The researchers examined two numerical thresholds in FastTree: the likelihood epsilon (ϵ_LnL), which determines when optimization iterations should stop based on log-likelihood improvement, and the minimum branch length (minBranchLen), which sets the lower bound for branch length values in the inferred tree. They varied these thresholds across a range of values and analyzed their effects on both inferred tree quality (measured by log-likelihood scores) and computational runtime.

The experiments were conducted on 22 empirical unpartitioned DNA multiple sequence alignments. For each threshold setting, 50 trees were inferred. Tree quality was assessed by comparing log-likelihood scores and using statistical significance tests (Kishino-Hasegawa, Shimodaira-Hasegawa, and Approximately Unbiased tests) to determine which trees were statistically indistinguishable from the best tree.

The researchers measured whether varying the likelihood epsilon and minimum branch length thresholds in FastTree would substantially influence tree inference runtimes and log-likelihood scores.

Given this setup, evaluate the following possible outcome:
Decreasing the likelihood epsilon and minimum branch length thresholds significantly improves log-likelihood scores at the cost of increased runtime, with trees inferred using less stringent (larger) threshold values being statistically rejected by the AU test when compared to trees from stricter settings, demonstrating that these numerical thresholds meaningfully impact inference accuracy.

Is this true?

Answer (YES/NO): NO